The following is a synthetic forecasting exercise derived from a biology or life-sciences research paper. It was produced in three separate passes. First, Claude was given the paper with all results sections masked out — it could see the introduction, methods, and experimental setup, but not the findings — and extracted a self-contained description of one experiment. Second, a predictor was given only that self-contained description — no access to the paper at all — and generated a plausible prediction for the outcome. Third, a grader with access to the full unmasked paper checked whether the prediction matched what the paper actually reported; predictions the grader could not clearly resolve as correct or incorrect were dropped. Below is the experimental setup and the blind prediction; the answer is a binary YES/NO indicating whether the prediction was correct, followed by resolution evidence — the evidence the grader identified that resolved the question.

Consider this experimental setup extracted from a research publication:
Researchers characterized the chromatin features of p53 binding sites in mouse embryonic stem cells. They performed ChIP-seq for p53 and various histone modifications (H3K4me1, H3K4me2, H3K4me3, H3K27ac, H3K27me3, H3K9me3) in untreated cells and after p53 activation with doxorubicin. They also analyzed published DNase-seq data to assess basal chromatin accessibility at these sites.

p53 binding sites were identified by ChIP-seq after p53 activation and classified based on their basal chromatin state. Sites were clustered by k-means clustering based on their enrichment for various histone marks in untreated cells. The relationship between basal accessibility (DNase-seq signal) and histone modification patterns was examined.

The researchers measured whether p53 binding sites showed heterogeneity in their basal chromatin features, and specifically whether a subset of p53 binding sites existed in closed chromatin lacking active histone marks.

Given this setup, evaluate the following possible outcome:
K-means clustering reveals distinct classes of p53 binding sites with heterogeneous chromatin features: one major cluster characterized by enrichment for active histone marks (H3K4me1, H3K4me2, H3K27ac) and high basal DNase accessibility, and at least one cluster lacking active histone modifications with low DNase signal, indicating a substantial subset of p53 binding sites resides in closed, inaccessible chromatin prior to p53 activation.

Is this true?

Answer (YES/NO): YES